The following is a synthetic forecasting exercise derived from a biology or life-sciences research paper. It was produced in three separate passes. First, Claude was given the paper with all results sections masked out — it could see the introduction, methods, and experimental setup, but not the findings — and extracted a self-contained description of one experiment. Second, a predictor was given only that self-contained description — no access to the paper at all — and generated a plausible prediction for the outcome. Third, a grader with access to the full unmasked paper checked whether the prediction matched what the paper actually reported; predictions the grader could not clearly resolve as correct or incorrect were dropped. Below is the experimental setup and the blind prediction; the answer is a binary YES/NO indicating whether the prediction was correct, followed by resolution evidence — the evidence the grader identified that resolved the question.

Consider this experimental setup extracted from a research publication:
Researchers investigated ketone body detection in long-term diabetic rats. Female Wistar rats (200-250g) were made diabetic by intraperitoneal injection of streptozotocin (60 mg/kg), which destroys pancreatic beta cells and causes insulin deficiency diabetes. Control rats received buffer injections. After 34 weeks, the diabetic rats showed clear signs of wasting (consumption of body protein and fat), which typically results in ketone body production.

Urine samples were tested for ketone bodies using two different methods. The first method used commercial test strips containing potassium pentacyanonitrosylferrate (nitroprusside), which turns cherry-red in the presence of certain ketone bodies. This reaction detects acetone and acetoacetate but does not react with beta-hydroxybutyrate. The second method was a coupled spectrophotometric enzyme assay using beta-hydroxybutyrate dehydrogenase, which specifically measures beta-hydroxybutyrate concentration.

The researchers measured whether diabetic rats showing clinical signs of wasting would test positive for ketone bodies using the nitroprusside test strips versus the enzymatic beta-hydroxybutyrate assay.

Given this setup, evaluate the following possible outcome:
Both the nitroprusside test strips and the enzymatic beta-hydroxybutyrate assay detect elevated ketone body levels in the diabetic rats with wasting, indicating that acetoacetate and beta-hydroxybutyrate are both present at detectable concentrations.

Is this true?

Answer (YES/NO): NO